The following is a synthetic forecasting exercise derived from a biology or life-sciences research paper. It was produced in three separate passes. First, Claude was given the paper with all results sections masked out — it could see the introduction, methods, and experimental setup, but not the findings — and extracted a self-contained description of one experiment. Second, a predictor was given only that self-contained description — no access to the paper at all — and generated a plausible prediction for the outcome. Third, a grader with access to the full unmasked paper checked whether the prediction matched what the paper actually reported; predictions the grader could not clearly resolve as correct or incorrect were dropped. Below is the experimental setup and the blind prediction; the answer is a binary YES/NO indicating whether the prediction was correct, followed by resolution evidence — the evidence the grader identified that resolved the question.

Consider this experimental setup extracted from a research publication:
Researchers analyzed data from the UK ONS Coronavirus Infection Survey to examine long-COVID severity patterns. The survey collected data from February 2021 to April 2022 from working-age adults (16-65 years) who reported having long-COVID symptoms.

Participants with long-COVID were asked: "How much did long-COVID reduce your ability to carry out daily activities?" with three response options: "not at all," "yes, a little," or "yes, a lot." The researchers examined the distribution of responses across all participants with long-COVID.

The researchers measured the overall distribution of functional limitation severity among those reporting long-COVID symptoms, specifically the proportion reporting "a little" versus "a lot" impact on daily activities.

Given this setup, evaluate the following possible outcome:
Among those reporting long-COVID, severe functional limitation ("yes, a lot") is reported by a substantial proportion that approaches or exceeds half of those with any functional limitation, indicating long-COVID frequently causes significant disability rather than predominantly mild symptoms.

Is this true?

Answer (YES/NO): NO